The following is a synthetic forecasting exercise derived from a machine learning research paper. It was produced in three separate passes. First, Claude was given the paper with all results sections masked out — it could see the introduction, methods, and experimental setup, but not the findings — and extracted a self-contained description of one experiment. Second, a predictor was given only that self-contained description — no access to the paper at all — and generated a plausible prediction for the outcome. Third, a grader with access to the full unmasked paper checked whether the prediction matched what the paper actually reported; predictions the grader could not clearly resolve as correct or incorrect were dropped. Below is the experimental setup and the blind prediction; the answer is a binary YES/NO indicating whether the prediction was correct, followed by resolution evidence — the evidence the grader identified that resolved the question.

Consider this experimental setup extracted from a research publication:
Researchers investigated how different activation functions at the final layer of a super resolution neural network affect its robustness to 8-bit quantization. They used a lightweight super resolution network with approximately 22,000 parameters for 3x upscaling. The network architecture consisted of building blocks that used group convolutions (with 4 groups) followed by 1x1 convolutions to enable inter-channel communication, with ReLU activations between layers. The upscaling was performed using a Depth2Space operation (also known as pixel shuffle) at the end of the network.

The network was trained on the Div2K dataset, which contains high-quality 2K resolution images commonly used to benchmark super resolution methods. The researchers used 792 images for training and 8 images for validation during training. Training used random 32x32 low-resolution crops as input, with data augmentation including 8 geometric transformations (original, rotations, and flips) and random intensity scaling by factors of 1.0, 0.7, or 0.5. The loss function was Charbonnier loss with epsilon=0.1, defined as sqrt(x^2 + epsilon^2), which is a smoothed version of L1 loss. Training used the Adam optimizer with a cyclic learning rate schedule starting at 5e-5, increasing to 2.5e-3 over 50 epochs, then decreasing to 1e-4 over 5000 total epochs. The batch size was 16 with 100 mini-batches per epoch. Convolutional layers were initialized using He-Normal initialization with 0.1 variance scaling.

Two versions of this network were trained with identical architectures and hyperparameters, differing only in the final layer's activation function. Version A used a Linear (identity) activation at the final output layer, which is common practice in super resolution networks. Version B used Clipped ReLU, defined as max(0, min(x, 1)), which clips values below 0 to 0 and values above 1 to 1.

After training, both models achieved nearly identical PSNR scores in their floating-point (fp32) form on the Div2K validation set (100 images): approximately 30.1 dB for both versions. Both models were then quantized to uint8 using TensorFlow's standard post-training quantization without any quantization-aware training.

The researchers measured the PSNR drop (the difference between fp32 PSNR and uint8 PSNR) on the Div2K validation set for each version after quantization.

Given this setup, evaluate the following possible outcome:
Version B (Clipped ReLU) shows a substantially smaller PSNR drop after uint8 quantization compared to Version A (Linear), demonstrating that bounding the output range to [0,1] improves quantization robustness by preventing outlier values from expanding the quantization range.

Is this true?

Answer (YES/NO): YES